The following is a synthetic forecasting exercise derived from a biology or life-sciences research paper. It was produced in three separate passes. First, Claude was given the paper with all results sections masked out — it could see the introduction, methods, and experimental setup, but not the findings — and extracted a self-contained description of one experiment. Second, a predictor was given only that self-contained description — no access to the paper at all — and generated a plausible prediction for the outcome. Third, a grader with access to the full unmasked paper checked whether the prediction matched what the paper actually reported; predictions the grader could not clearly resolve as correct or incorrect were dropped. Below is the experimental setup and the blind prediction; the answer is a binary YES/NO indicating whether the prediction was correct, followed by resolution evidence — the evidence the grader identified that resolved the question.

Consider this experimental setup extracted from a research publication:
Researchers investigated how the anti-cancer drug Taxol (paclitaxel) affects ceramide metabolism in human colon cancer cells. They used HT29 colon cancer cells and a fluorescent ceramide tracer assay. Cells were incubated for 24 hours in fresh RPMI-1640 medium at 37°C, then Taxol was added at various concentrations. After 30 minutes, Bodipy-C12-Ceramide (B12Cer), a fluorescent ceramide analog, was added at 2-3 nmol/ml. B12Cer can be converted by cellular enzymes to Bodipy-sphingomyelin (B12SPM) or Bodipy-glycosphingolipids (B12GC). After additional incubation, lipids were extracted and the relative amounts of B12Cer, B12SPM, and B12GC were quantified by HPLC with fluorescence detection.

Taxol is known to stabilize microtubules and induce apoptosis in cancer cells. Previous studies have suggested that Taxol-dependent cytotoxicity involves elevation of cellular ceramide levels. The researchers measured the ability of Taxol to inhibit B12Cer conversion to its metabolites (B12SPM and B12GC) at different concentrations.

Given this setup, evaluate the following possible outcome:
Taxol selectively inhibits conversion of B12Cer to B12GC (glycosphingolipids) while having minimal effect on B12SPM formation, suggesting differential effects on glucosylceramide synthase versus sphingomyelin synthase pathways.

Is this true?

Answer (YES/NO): NO